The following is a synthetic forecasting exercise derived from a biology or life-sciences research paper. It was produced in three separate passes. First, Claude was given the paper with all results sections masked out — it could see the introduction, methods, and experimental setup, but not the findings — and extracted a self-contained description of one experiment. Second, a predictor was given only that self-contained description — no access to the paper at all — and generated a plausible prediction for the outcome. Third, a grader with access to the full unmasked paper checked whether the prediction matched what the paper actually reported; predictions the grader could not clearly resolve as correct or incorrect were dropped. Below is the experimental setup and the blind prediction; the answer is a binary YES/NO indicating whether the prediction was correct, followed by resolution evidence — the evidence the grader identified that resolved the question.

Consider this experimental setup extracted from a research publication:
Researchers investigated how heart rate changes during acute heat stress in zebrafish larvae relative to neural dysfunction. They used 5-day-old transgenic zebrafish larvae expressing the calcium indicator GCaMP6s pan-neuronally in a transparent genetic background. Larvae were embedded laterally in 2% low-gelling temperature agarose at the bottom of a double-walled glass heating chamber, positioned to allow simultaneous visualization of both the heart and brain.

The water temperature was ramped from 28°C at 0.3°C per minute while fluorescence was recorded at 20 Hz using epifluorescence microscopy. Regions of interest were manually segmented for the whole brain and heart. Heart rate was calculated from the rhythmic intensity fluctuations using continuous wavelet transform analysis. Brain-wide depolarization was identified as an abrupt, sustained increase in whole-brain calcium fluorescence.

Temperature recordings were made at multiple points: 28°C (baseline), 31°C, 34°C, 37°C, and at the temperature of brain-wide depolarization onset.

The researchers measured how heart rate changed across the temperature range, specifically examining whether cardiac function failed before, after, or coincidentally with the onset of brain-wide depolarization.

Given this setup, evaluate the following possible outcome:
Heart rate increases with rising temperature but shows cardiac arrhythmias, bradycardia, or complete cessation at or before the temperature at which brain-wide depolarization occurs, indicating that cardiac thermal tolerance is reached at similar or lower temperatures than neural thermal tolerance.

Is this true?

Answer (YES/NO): NO